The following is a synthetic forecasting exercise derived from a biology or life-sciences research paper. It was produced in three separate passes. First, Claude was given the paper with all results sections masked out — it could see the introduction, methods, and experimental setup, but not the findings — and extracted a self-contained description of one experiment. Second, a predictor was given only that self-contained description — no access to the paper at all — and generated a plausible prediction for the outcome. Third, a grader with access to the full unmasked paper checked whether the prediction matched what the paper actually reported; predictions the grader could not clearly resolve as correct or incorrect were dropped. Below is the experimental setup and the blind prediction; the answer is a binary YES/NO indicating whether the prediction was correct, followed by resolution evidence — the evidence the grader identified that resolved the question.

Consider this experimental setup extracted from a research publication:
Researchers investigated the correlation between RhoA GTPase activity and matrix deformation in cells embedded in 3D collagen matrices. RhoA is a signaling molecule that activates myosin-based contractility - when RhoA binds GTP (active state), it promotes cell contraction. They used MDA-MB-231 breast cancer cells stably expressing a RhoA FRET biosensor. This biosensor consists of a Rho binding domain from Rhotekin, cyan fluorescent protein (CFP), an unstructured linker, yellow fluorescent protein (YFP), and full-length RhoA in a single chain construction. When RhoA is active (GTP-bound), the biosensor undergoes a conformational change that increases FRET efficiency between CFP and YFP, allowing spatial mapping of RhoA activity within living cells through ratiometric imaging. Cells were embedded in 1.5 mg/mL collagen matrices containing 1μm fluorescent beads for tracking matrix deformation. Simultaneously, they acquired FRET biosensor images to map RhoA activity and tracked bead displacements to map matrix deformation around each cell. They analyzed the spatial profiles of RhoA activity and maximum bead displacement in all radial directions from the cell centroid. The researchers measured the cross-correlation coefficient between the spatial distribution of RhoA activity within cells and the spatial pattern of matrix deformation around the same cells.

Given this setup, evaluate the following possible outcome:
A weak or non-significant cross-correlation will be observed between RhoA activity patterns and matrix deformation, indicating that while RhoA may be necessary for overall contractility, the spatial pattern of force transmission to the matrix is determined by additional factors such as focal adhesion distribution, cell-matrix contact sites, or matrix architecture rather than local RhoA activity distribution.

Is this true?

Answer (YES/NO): NO